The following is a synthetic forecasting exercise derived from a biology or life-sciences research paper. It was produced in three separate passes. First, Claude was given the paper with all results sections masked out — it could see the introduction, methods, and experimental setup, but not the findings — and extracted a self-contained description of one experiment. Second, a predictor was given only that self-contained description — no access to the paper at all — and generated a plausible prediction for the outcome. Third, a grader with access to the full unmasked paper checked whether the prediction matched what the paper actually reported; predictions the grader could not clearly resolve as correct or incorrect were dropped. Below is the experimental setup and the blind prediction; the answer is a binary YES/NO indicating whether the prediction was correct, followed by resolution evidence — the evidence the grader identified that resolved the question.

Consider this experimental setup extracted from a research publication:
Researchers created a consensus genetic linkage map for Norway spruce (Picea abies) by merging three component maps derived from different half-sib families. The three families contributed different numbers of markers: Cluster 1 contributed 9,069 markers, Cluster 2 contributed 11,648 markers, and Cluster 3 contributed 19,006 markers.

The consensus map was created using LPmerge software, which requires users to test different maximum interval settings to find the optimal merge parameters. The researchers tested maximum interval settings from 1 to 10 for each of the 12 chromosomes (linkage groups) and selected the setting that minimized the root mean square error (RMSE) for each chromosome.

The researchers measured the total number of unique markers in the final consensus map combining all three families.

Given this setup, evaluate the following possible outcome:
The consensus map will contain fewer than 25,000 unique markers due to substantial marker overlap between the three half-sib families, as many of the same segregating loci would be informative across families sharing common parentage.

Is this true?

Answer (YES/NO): YES